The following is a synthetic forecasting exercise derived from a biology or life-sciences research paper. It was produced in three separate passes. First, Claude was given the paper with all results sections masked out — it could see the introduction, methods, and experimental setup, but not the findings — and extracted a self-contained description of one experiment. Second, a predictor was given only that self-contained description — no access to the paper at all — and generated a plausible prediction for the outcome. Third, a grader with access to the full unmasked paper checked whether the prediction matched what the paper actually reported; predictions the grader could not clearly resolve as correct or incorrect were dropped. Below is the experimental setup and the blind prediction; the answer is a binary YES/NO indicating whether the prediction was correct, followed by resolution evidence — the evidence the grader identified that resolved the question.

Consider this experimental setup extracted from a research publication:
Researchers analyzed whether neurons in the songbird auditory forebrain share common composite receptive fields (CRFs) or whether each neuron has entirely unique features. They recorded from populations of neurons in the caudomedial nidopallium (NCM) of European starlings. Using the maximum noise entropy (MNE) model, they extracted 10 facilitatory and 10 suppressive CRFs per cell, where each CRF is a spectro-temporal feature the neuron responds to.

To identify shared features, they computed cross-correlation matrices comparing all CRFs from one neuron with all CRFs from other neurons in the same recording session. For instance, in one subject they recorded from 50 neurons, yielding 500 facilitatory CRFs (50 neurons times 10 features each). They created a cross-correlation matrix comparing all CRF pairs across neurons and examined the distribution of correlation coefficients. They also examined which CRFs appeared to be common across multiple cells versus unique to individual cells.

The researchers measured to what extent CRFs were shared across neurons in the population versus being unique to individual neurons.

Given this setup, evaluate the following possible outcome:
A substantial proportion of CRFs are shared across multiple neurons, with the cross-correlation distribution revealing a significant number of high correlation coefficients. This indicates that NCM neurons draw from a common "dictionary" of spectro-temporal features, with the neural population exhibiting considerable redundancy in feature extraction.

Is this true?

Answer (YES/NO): NO